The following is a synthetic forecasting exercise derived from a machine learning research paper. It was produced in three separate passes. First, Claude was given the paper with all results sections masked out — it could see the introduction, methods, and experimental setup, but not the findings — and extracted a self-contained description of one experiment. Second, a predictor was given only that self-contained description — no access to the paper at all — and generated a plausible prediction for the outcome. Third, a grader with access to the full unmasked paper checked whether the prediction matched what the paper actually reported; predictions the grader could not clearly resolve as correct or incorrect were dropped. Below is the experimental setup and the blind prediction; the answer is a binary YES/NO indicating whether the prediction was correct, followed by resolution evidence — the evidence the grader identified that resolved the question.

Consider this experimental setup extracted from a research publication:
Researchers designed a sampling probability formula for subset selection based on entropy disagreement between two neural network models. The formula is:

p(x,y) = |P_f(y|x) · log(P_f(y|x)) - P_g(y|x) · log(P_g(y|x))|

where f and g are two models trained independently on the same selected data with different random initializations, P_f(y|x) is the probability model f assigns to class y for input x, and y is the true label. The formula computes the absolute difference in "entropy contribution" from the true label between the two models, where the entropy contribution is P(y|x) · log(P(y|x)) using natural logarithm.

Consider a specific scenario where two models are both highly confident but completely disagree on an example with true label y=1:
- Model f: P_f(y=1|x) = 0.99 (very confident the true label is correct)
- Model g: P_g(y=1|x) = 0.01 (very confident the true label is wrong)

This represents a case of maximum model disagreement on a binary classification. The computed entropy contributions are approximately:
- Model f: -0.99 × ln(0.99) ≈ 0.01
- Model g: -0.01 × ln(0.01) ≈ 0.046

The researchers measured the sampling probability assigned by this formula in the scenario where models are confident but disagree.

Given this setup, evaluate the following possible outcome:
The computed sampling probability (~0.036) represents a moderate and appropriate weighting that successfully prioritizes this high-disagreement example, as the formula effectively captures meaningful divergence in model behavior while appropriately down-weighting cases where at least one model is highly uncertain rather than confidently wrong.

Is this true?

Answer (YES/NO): NO